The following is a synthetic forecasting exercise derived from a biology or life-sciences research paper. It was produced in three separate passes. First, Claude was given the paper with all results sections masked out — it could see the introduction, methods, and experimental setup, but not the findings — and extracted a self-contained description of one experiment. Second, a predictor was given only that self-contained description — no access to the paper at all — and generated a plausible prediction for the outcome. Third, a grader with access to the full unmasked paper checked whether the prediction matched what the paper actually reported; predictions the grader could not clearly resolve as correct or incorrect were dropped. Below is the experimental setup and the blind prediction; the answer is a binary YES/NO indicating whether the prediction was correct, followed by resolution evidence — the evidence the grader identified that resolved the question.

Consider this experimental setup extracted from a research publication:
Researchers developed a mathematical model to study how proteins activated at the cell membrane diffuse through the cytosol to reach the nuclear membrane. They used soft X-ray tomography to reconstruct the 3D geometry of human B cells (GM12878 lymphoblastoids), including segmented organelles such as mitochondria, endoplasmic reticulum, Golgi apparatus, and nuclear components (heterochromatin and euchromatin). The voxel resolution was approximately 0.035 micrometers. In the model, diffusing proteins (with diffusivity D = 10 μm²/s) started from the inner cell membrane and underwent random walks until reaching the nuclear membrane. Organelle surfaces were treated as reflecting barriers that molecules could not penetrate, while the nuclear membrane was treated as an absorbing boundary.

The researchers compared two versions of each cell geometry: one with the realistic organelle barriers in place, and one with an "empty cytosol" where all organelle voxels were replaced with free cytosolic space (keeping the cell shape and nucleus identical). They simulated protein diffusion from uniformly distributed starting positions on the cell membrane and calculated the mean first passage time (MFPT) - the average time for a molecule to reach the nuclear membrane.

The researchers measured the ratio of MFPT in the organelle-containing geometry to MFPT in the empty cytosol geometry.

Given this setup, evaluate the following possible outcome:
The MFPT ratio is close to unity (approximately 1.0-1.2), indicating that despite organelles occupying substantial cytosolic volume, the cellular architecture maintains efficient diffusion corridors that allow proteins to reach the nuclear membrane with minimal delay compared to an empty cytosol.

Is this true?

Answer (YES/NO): NO